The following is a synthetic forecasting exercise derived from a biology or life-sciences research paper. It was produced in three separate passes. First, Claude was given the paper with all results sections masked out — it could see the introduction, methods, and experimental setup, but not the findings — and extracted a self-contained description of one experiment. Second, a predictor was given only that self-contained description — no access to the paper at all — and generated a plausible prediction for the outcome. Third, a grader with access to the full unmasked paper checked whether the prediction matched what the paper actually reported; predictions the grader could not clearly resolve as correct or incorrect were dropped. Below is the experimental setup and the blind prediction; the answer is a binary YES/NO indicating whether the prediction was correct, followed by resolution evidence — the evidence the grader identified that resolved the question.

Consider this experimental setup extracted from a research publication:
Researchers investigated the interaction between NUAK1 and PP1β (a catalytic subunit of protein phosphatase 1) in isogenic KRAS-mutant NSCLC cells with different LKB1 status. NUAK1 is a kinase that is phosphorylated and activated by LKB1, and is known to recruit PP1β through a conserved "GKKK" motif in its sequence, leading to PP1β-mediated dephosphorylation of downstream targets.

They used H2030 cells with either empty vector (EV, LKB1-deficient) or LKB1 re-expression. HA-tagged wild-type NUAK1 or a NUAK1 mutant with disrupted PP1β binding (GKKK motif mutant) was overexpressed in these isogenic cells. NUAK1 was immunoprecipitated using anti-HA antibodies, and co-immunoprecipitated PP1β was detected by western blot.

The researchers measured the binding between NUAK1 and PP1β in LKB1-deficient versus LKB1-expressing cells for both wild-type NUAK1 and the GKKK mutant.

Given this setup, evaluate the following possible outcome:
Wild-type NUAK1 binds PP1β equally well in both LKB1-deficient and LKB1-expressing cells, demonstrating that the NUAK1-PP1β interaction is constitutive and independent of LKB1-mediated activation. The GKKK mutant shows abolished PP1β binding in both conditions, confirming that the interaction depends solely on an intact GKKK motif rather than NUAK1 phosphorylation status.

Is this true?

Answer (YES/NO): NO